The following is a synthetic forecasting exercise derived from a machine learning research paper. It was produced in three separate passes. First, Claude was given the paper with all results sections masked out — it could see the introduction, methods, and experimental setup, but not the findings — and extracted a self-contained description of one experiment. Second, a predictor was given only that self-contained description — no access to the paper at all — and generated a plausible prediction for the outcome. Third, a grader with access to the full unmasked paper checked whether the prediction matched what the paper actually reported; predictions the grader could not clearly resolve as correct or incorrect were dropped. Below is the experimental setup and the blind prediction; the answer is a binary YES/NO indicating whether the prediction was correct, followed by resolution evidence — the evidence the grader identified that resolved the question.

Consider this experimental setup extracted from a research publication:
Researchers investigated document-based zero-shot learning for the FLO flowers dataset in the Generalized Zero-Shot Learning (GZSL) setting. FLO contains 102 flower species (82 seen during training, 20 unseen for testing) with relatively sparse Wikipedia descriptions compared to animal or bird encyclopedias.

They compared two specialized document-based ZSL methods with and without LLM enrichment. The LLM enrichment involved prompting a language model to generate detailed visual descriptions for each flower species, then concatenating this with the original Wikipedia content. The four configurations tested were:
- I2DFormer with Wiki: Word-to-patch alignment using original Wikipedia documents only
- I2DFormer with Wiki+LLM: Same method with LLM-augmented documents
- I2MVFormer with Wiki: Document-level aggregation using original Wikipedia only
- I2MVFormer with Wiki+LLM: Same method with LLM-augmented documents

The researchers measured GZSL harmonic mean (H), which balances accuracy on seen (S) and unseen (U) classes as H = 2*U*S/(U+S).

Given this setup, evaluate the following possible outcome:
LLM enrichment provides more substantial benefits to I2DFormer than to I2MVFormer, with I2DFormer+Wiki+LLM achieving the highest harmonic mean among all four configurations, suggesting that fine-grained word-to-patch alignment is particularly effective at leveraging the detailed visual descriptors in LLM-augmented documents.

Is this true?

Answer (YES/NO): NO